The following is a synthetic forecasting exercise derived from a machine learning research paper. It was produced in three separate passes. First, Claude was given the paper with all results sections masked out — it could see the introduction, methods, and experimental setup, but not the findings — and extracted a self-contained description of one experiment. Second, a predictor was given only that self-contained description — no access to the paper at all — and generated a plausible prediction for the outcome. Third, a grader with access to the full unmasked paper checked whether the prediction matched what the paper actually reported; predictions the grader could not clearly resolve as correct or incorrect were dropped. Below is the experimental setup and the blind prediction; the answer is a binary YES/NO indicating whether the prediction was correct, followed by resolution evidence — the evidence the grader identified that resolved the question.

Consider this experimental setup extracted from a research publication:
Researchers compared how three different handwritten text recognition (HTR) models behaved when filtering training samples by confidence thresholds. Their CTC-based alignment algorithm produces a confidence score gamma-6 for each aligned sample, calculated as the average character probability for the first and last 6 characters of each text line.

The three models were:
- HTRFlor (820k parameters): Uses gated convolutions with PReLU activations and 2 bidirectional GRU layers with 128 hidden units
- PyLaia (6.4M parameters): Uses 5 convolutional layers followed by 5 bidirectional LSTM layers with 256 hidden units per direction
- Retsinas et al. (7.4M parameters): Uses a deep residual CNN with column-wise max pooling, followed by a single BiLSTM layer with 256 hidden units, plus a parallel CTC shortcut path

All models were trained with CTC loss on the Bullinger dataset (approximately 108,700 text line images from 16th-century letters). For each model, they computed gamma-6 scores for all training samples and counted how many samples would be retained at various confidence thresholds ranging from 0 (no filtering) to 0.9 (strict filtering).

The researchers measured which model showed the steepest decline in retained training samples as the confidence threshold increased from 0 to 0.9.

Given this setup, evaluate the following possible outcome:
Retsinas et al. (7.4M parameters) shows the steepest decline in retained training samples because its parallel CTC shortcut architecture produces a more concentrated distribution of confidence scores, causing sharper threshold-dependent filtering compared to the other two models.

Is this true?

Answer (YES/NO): YES